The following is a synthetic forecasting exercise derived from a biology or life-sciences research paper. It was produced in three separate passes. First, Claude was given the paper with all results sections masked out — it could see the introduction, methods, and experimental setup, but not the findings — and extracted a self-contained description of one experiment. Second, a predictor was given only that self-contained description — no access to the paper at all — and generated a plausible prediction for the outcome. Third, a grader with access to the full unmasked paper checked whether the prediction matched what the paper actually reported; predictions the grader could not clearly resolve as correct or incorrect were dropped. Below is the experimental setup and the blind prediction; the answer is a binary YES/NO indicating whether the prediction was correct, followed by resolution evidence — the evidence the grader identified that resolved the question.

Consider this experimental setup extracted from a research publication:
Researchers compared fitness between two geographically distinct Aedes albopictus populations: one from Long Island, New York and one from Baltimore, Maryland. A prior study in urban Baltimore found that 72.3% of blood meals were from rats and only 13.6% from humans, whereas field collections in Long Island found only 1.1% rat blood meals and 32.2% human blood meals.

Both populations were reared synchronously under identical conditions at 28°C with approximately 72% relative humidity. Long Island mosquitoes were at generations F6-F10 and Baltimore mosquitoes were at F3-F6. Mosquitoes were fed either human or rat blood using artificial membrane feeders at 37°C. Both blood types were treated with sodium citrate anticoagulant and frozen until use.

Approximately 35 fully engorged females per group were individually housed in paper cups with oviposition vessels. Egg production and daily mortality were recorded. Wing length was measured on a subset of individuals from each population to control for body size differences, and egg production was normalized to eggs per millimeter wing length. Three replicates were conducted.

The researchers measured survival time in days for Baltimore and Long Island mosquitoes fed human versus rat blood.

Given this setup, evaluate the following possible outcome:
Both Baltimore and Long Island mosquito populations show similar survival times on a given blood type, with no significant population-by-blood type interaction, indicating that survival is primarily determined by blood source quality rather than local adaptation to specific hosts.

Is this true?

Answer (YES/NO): YES